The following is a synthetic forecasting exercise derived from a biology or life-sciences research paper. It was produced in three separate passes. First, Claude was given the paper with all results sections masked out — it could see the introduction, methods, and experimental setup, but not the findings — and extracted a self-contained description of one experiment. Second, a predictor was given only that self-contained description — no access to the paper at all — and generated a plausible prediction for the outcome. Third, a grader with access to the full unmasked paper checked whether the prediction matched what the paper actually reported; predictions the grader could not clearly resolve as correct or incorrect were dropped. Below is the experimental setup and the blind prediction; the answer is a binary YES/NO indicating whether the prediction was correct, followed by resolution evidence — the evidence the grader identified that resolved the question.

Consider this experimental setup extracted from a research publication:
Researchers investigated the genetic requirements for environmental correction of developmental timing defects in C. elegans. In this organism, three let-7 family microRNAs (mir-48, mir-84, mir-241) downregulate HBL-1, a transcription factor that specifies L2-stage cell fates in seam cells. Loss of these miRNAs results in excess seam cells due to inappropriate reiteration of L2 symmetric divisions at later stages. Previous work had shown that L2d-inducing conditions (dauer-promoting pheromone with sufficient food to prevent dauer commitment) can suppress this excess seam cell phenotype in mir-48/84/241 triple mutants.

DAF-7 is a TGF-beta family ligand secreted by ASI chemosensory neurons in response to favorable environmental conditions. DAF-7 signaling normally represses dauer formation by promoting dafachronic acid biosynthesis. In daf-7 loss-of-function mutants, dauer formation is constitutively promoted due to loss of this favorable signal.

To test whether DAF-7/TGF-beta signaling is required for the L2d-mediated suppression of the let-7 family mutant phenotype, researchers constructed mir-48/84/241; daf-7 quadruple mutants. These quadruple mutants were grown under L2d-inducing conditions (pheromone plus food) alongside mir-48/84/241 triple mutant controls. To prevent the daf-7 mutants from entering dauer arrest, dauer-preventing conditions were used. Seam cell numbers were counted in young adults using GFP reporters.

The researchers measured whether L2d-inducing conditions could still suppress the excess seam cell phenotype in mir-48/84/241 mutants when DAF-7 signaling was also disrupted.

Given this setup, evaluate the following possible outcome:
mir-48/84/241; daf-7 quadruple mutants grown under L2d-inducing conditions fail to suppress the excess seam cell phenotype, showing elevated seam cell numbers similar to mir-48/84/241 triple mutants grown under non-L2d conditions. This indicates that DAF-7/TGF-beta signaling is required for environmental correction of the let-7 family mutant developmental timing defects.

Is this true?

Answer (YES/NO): NO